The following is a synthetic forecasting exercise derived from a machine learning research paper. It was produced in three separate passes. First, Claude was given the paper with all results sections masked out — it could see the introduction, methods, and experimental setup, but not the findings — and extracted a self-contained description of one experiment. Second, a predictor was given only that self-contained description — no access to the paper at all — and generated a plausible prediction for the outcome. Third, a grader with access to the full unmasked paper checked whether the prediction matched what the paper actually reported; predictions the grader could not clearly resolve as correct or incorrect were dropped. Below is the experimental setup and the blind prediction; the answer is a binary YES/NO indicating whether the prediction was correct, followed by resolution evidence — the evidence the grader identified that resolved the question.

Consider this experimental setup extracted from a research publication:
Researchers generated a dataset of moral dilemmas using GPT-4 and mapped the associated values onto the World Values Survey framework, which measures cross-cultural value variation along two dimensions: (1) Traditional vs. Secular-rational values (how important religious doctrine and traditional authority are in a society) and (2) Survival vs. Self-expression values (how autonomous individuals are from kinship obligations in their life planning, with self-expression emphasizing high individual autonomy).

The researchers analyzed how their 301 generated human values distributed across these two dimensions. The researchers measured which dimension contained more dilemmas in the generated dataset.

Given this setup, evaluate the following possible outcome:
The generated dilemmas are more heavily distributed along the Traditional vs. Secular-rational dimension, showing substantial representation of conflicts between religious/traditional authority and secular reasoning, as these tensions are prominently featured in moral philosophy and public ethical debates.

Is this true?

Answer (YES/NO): NO